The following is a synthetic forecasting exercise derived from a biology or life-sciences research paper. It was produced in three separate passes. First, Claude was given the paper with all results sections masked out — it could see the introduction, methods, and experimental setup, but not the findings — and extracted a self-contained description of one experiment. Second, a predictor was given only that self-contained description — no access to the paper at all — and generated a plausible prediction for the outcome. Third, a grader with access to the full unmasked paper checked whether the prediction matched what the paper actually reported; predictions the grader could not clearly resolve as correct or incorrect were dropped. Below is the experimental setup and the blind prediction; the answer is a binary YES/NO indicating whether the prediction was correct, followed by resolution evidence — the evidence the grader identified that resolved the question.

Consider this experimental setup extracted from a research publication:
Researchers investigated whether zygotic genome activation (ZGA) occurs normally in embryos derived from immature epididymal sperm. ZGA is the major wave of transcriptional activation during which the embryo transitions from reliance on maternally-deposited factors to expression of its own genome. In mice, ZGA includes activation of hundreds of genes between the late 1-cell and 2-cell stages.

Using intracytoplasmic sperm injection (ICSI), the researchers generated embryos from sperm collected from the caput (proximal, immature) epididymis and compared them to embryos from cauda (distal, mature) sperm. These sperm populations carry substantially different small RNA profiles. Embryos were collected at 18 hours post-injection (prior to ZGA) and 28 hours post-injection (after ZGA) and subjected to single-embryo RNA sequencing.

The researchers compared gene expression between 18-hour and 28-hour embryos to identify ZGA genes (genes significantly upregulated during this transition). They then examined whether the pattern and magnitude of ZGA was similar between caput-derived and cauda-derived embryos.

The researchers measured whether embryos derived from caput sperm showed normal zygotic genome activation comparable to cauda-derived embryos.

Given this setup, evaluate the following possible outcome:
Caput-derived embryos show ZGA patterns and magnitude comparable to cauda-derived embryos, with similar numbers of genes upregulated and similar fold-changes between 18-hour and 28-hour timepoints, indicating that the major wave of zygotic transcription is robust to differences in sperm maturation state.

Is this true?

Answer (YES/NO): YES